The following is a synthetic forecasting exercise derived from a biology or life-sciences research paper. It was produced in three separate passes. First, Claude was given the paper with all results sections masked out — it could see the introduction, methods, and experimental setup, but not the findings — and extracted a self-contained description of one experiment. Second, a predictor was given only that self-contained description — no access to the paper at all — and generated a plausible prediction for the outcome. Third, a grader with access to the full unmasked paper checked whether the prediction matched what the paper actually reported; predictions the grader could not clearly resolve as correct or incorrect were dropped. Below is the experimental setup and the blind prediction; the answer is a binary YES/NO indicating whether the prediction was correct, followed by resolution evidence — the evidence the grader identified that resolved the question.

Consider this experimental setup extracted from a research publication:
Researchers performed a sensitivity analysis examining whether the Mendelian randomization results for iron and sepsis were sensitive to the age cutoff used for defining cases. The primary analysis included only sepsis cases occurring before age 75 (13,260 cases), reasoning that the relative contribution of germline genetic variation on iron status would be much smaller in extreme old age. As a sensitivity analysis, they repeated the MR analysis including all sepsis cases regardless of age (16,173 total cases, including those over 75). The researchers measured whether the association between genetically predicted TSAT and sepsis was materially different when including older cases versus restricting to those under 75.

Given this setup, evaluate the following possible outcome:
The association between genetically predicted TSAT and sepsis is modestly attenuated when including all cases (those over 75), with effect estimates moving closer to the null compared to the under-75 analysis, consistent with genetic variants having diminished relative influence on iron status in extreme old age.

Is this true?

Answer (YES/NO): NO